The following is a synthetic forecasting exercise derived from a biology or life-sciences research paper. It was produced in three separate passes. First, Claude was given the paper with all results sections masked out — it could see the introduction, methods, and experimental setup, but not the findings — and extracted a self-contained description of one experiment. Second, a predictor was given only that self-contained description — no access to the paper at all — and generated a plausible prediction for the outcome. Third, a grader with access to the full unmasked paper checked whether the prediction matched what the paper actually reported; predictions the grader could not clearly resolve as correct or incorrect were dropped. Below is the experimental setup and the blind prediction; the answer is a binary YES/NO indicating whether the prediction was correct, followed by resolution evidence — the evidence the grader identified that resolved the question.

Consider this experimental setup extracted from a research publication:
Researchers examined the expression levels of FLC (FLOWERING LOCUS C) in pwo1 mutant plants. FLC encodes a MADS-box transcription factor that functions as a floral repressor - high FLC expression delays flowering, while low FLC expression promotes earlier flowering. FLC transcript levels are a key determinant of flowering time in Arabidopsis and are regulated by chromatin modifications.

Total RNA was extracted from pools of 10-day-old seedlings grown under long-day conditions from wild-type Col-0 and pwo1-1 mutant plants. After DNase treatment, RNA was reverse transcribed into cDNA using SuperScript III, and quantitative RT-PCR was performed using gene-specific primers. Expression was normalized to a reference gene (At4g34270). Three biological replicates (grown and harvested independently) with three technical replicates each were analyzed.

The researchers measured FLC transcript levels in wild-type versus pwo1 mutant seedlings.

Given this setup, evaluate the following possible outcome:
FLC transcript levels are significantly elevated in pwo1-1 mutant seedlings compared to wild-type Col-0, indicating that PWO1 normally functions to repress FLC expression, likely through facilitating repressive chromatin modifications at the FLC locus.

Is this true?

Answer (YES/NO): NO